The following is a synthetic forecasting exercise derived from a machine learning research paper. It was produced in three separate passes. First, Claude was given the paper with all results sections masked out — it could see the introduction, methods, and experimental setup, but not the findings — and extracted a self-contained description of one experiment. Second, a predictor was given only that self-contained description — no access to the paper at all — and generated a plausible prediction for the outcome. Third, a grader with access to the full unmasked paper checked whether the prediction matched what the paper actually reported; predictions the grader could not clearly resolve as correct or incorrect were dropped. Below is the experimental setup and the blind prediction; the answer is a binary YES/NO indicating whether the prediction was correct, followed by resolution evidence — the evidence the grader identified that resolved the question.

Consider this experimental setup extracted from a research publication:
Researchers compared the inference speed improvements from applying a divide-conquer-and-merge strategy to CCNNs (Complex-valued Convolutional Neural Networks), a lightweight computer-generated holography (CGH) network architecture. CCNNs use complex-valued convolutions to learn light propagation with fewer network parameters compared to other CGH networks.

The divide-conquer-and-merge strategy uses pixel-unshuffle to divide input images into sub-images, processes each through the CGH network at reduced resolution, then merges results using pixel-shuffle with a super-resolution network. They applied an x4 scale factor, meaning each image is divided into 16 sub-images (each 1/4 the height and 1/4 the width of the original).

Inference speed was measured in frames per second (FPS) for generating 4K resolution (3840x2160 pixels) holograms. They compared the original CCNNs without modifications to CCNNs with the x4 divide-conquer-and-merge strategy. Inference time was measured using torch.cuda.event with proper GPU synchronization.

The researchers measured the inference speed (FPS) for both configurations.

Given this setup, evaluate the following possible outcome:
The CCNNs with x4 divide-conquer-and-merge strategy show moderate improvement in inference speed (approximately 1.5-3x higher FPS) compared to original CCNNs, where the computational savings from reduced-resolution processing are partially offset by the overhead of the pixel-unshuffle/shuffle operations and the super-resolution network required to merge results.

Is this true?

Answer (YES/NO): YES